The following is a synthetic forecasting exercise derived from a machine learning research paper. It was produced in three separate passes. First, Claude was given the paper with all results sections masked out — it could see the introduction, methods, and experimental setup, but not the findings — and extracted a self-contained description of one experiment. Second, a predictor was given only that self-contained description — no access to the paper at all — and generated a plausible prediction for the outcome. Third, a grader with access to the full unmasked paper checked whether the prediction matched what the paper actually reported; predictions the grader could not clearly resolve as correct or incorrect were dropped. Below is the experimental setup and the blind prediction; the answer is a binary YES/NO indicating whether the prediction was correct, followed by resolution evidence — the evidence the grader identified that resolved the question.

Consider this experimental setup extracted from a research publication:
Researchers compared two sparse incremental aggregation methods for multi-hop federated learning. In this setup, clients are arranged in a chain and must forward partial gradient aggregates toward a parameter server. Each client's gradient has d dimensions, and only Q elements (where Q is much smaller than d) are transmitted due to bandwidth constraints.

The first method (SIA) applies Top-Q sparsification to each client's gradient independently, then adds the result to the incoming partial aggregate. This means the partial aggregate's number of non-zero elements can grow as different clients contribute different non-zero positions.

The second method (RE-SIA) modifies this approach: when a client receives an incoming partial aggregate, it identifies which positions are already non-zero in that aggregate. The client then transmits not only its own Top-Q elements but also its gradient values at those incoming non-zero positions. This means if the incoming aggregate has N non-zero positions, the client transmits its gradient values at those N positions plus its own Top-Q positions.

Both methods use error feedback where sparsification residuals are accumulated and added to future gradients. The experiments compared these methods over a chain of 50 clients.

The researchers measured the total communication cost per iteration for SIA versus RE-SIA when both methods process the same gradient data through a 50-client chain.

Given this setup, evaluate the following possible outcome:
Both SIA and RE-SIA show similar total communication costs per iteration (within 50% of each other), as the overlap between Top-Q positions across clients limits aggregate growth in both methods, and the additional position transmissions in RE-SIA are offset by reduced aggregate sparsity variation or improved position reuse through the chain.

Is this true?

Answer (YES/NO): YES